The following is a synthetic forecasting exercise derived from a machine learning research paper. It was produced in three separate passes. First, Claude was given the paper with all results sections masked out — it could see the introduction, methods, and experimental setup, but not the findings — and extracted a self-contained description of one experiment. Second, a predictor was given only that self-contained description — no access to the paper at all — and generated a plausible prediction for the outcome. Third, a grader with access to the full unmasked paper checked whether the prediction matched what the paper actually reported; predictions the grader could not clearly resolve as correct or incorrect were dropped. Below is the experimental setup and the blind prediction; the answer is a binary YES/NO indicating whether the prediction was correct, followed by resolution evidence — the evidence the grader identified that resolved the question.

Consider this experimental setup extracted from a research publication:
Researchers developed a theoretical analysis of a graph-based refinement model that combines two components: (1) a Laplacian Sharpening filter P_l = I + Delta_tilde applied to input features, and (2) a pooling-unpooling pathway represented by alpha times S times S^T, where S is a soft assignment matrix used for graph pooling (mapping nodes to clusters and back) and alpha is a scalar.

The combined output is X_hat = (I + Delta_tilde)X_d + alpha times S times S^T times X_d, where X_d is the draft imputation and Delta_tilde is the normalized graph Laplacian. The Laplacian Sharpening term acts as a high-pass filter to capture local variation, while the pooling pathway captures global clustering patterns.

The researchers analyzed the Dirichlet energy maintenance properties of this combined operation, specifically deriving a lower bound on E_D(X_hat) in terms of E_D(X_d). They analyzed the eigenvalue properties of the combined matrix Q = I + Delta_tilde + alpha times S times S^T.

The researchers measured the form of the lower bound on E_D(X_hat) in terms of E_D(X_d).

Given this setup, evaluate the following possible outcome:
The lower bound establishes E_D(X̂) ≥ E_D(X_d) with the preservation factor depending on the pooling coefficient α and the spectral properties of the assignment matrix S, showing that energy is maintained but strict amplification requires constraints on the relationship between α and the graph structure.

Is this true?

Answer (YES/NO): NO